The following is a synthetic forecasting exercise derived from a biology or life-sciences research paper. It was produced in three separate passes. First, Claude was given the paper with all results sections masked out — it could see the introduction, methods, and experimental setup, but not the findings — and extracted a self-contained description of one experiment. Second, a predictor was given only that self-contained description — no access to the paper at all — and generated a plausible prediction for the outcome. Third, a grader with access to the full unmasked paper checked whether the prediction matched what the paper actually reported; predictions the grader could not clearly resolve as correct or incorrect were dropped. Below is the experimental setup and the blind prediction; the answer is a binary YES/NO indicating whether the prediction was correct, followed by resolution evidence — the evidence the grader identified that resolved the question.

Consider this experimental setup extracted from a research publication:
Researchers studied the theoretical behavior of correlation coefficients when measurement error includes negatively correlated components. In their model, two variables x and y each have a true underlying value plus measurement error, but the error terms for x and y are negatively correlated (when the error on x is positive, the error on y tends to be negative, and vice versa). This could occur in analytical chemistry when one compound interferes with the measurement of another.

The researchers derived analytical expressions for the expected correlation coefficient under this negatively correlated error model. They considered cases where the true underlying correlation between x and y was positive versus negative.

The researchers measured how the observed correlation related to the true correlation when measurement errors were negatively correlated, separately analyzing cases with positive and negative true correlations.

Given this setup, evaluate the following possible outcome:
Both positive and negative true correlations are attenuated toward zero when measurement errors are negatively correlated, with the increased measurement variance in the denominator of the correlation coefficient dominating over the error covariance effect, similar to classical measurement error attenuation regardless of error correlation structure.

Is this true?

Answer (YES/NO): NO